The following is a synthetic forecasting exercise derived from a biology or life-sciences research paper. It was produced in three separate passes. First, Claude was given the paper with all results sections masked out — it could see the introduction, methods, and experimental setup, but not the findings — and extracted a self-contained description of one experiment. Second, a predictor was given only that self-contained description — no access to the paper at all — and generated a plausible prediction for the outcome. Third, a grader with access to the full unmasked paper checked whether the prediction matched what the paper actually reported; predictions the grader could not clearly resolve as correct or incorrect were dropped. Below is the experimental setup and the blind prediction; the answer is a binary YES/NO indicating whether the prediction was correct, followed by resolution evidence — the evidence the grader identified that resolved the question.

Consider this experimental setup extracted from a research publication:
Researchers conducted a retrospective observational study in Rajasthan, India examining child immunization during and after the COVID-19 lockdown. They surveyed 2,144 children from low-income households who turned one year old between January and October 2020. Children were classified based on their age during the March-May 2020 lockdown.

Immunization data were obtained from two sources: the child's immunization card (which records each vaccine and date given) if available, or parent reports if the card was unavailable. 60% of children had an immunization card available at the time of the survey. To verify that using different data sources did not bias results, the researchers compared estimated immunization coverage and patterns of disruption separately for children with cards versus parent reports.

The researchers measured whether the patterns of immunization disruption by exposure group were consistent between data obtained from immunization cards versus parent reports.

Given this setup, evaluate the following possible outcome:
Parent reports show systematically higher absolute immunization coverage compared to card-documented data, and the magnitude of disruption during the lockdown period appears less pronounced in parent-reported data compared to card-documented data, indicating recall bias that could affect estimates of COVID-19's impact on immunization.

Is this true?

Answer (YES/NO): NO